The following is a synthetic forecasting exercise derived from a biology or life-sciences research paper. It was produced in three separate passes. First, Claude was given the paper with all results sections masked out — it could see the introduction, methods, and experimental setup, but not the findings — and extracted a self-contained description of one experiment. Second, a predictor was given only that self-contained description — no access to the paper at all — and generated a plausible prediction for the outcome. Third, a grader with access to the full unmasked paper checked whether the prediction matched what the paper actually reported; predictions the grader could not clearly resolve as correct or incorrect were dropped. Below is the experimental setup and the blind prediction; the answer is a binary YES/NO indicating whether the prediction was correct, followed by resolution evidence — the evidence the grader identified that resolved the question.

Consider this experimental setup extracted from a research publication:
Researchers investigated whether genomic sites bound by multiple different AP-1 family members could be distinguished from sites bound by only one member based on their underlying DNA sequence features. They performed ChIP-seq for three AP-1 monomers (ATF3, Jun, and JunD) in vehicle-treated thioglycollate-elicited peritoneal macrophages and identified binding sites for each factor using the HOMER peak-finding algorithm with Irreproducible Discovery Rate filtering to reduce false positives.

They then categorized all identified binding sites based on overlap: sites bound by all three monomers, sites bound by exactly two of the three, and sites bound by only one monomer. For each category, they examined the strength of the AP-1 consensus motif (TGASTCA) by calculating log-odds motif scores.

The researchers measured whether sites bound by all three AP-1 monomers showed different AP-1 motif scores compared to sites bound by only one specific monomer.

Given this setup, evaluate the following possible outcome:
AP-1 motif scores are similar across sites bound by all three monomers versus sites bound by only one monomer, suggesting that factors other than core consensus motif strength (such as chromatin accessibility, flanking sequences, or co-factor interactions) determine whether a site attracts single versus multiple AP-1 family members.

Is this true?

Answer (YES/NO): YES